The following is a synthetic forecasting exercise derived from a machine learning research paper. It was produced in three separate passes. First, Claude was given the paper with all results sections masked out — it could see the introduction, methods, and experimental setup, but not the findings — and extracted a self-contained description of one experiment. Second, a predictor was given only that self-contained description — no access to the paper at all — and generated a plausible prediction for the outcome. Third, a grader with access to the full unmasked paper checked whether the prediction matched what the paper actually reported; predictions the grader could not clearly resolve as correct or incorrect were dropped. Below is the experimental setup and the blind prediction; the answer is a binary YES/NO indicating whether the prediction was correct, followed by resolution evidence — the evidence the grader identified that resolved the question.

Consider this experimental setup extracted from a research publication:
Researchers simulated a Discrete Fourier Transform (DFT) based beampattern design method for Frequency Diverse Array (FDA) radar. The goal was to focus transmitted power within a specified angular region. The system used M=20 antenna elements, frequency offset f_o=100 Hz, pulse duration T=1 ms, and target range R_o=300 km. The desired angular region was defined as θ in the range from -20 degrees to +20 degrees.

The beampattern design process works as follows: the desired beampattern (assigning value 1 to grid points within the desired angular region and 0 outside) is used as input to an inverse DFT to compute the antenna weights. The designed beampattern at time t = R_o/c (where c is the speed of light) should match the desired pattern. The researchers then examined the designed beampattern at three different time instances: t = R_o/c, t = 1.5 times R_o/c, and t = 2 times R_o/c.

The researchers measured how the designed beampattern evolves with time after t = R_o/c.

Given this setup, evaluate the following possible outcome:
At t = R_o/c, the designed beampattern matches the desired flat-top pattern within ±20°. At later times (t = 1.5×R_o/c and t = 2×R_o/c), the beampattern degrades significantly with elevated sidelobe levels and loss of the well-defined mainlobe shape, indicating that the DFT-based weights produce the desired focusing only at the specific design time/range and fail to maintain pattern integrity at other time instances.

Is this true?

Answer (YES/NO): NO